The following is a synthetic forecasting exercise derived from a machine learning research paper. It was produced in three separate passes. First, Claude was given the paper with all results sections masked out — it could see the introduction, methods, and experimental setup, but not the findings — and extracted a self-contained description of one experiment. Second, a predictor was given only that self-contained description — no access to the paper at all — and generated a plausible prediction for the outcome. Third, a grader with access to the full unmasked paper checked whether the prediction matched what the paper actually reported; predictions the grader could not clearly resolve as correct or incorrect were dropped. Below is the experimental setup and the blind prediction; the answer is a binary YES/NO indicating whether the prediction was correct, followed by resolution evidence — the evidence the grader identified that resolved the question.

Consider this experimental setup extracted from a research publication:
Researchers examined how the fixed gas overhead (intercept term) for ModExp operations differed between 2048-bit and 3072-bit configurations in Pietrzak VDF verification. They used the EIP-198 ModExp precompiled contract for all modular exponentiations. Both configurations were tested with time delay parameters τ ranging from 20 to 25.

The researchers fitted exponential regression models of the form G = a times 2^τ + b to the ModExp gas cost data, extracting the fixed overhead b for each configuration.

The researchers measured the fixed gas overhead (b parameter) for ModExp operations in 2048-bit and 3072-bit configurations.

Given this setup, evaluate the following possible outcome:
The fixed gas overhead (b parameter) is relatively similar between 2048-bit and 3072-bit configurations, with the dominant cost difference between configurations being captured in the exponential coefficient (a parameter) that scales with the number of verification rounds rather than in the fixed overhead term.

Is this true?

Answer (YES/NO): YES